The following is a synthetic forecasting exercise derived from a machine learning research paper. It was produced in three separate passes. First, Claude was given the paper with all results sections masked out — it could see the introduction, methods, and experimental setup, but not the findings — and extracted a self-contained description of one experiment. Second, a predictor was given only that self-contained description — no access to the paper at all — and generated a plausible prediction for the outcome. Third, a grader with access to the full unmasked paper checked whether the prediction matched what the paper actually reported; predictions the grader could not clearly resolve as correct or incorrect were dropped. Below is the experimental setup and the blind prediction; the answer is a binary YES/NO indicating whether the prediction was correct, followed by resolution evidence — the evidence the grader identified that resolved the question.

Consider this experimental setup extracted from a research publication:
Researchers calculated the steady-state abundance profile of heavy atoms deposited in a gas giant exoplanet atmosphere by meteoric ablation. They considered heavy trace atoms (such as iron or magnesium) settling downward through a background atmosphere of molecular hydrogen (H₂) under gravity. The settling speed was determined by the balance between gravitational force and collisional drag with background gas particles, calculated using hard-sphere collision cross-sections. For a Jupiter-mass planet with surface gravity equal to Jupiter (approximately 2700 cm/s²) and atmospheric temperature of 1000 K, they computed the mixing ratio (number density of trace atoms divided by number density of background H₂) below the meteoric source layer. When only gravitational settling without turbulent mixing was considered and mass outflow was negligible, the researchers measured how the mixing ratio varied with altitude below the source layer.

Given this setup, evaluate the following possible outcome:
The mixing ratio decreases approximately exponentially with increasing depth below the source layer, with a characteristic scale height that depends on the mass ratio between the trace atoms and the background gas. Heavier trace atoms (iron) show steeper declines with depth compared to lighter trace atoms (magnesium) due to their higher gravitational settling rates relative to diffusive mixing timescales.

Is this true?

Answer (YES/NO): NO